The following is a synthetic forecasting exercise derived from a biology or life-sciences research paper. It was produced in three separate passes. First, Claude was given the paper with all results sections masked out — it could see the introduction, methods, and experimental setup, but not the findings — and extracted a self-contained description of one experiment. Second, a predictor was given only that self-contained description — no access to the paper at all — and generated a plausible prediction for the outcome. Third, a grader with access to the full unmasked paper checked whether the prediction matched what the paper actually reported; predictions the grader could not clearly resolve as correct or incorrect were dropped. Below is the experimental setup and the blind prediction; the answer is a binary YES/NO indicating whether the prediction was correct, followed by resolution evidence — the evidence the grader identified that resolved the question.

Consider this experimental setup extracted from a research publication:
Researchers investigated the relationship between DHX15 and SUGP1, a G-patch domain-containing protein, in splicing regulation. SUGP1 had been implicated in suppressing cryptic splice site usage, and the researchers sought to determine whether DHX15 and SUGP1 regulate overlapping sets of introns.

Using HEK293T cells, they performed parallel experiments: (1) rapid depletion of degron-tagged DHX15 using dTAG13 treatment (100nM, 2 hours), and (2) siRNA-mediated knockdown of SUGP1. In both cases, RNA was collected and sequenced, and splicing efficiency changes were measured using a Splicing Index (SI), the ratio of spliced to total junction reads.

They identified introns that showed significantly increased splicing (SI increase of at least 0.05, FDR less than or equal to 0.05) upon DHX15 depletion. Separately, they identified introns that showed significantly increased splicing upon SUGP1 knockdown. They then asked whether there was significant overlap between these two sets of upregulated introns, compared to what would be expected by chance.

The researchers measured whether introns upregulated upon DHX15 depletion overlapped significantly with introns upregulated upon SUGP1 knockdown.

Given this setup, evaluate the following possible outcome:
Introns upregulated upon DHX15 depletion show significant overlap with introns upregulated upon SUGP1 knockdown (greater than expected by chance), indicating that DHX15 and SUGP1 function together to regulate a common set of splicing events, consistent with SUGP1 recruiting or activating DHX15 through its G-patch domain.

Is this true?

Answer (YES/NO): YES